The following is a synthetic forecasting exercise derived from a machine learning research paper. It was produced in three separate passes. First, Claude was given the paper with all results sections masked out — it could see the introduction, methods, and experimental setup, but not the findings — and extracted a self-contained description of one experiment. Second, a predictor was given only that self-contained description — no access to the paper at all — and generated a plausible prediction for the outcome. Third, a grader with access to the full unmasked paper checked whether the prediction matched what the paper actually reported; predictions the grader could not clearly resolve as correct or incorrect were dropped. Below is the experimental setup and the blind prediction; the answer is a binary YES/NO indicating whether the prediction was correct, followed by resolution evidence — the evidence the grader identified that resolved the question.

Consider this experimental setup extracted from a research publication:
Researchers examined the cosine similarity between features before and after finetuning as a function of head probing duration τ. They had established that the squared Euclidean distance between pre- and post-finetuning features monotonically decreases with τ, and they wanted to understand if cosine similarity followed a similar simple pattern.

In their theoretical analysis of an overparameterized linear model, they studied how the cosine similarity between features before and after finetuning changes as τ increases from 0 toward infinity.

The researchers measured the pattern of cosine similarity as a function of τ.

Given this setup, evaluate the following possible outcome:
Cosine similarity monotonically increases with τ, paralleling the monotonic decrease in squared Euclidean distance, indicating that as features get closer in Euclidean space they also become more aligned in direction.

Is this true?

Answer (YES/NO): NO